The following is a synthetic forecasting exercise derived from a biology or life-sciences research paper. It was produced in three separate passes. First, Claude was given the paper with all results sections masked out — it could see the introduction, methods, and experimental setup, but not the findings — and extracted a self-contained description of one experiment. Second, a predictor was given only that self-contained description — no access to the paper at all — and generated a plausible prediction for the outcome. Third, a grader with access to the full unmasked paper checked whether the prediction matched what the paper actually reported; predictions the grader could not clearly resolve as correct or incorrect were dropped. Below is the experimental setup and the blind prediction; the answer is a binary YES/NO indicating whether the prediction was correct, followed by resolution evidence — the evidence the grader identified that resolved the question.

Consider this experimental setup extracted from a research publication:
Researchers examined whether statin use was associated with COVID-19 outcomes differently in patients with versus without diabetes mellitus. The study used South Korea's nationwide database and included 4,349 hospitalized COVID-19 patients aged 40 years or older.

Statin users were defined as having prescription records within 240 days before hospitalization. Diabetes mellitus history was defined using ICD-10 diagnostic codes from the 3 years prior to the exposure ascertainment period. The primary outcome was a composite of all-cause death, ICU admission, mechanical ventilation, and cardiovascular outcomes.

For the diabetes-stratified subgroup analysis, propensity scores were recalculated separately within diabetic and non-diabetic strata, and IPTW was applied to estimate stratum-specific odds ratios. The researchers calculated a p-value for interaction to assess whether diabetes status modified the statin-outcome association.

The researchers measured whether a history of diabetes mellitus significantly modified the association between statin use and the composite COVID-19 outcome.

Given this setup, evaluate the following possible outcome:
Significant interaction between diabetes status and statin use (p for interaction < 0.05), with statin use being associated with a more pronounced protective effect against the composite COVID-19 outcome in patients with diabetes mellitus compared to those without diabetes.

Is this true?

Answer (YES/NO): NO